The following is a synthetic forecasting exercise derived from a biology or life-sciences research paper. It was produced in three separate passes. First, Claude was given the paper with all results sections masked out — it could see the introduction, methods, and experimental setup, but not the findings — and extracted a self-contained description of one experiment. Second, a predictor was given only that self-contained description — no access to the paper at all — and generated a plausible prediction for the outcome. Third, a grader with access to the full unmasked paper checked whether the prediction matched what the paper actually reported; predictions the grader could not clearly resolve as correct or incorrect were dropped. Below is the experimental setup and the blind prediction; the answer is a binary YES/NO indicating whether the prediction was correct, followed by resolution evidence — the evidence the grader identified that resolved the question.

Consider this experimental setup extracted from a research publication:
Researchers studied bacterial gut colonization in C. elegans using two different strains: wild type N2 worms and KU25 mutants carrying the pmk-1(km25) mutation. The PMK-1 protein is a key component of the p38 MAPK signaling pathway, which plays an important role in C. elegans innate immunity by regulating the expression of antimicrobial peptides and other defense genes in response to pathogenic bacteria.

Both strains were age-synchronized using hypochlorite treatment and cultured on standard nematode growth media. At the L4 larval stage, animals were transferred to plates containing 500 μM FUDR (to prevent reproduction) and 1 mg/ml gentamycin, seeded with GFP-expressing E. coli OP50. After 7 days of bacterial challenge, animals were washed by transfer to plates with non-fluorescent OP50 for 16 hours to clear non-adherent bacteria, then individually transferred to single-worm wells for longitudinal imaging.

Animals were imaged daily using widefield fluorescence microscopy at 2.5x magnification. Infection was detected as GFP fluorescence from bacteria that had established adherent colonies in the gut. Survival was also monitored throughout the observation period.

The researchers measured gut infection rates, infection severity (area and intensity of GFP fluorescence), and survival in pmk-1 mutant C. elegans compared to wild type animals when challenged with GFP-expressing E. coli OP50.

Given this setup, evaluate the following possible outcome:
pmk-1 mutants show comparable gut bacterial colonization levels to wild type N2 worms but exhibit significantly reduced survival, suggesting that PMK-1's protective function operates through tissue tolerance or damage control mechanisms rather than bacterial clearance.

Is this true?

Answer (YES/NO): NO